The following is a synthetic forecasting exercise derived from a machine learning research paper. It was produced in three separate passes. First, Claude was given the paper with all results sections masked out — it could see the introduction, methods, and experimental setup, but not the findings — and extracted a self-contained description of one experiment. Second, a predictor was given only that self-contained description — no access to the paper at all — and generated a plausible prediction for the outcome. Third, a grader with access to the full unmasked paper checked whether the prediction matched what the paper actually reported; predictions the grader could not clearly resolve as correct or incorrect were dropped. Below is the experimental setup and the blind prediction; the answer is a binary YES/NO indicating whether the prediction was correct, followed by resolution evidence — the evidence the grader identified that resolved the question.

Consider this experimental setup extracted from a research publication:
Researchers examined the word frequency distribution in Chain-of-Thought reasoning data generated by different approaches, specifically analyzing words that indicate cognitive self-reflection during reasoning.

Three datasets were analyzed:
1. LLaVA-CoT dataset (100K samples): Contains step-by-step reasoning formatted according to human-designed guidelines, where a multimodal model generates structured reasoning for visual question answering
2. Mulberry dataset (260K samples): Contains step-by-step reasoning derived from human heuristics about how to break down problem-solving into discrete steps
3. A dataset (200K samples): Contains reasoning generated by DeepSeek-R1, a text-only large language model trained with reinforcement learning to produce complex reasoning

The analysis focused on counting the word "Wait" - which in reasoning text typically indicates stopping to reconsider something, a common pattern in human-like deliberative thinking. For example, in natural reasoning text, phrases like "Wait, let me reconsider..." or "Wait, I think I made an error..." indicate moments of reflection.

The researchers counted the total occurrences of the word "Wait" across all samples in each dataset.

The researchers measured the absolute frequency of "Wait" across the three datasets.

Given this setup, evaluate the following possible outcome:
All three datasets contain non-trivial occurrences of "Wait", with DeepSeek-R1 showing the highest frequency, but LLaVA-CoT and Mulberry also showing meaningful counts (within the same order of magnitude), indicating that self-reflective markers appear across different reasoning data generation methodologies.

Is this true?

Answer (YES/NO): NO